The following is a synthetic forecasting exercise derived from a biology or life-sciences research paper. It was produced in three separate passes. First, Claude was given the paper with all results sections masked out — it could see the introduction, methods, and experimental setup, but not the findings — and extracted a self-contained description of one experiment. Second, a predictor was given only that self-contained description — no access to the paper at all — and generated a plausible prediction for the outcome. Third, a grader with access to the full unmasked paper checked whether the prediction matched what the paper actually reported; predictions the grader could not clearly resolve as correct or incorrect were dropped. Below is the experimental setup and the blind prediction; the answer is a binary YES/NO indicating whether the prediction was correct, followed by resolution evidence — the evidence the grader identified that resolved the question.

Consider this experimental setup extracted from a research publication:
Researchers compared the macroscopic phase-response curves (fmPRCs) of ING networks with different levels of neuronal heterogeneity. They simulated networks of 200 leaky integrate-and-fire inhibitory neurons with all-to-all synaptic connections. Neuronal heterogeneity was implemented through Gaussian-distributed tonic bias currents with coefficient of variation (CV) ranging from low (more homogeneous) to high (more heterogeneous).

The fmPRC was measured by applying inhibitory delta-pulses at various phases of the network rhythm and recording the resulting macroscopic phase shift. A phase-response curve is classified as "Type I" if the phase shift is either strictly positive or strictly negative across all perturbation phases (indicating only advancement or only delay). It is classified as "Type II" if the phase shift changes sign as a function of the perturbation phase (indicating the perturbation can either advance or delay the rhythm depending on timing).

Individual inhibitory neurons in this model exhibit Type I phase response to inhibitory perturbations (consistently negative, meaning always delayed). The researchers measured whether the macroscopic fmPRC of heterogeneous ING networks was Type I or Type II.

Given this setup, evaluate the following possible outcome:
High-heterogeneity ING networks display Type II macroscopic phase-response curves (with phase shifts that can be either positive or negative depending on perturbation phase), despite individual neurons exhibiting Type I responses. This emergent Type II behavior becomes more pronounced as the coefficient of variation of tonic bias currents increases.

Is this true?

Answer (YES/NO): YES